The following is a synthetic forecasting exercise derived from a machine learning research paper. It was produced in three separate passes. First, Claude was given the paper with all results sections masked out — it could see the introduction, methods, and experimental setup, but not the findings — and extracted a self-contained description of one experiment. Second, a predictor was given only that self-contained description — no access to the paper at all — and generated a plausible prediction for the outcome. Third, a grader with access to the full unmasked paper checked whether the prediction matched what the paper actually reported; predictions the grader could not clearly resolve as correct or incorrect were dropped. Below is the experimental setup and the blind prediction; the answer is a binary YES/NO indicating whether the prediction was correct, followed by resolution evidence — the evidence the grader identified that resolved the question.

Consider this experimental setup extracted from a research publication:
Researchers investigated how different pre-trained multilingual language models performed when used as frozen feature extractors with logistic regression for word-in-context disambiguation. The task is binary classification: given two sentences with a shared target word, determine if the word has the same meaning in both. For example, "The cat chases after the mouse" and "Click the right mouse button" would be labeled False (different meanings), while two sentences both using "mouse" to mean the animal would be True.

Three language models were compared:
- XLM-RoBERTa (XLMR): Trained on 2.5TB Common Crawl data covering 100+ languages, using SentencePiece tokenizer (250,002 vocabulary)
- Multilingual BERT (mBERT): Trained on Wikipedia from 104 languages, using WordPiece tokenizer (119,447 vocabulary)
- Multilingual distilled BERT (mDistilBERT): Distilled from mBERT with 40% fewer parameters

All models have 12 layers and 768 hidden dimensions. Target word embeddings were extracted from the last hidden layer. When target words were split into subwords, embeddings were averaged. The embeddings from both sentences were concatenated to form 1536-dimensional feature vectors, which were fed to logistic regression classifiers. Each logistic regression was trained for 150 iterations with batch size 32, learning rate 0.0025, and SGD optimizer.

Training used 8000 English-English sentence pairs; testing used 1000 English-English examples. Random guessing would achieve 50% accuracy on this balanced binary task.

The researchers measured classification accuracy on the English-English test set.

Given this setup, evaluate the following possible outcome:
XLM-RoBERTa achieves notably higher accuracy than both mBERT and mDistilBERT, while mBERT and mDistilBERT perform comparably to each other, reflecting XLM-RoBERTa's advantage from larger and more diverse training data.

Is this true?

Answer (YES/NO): NO